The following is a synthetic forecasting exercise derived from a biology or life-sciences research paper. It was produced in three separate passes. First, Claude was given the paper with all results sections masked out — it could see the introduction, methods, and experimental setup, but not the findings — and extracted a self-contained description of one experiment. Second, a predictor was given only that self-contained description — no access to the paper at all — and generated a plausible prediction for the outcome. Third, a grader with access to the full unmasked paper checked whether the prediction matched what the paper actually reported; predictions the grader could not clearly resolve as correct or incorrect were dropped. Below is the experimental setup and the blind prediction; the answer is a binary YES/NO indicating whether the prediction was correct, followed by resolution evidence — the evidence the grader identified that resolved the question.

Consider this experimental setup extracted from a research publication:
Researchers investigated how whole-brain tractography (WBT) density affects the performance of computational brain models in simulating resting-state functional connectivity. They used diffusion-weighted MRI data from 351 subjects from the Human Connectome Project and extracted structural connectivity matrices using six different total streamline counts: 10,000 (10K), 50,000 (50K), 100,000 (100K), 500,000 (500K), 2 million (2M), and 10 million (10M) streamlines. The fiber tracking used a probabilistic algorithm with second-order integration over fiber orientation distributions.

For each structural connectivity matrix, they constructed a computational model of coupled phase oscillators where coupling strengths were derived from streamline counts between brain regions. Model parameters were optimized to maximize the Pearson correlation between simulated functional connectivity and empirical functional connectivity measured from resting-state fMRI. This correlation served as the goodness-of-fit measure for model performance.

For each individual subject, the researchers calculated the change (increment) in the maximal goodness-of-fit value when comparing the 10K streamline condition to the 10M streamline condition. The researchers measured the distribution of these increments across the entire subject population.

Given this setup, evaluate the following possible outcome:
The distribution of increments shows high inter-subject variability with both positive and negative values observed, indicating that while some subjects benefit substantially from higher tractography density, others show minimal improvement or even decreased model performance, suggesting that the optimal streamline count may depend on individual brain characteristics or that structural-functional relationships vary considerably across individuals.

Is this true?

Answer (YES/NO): NO